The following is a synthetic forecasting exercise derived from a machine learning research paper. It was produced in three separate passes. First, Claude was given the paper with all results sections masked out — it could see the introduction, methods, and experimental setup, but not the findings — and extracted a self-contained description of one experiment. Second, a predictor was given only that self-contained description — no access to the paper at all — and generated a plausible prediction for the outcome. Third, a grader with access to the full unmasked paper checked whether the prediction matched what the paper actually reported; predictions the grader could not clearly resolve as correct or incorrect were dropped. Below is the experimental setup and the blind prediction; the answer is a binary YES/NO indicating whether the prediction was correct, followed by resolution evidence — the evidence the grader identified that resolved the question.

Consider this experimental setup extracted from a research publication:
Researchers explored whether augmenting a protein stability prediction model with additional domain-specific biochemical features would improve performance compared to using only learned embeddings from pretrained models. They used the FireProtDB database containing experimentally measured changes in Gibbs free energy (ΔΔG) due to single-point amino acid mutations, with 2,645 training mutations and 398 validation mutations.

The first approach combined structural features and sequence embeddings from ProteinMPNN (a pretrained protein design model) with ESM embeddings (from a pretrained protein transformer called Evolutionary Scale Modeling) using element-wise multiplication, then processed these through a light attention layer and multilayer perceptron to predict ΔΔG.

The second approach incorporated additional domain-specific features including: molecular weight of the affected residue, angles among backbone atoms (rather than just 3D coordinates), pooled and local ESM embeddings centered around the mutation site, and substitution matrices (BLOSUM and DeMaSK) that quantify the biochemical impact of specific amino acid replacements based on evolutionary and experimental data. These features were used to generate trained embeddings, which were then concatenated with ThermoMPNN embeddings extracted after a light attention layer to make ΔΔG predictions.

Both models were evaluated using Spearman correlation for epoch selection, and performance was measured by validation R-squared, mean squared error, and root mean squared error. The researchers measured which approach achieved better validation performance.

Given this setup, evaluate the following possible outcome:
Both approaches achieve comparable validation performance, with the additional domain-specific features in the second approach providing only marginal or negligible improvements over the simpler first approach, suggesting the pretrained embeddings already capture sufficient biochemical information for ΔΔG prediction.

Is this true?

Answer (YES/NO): NO